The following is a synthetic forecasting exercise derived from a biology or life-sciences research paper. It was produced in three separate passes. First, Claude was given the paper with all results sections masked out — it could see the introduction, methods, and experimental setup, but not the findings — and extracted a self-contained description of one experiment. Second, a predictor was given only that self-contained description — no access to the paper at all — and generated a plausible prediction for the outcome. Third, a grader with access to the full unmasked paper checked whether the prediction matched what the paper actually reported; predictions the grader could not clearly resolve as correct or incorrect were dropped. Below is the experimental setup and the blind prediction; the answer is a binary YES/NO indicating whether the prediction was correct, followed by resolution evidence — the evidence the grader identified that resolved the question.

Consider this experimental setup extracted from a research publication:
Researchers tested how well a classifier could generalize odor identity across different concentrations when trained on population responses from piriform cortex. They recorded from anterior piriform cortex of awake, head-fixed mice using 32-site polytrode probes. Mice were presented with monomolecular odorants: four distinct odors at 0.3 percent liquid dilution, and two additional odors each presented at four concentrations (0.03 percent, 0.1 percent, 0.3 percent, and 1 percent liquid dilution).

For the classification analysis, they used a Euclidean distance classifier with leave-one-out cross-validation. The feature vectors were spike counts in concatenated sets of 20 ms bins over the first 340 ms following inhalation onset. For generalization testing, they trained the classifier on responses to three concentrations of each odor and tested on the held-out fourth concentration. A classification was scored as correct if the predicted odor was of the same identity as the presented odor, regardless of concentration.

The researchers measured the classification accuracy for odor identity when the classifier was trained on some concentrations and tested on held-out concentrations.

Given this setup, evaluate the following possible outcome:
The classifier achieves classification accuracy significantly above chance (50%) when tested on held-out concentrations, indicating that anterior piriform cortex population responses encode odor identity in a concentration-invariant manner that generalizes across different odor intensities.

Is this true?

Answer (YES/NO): YES